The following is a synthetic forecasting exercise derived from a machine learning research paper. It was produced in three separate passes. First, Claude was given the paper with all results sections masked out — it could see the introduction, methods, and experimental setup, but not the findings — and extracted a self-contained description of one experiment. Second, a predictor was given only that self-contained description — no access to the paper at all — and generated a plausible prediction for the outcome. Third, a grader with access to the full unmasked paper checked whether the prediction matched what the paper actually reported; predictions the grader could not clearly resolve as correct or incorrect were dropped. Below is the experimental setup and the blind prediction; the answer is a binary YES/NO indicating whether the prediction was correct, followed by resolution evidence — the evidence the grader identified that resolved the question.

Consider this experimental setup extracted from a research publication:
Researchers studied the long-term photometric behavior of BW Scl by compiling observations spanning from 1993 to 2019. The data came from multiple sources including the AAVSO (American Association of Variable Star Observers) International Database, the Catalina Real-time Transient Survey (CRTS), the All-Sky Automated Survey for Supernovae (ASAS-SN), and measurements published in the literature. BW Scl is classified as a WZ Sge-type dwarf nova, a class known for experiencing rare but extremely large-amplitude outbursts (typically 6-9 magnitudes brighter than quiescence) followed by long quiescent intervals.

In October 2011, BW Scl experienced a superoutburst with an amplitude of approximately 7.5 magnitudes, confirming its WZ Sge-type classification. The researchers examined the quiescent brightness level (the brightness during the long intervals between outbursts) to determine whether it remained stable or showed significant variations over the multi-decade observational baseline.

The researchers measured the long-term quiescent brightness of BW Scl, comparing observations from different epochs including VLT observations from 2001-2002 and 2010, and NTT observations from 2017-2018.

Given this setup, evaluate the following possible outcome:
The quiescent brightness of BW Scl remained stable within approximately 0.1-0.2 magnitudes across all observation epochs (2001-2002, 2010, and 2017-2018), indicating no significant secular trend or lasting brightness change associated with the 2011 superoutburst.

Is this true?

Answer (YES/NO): NO